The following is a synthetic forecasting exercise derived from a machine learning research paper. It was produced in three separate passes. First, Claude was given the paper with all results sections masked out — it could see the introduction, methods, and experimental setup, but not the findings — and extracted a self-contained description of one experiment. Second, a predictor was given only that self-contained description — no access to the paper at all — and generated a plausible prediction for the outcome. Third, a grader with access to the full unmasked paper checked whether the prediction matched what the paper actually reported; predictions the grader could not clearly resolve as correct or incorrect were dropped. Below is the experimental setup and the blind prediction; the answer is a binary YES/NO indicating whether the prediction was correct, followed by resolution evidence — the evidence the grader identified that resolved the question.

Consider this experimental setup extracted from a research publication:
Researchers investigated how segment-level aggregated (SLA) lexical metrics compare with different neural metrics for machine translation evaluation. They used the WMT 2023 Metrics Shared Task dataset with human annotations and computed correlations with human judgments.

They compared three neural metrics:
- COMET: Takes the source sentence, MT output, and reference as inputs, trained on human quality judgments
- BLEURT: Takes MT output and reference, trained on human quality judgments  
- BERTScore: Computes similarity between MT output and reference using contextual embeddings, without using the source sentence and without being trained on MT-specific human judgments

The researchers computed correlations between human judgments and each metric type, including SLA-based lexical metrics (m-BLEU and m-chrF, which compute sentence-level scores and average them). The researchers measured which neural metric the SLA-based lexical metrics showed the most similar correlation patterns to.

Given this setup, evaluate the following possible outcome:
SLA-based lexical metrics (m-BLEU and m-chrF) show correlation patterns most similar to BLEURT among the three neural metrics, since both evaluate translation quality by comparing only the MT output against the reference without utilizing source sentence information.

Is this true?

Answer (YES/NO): NO